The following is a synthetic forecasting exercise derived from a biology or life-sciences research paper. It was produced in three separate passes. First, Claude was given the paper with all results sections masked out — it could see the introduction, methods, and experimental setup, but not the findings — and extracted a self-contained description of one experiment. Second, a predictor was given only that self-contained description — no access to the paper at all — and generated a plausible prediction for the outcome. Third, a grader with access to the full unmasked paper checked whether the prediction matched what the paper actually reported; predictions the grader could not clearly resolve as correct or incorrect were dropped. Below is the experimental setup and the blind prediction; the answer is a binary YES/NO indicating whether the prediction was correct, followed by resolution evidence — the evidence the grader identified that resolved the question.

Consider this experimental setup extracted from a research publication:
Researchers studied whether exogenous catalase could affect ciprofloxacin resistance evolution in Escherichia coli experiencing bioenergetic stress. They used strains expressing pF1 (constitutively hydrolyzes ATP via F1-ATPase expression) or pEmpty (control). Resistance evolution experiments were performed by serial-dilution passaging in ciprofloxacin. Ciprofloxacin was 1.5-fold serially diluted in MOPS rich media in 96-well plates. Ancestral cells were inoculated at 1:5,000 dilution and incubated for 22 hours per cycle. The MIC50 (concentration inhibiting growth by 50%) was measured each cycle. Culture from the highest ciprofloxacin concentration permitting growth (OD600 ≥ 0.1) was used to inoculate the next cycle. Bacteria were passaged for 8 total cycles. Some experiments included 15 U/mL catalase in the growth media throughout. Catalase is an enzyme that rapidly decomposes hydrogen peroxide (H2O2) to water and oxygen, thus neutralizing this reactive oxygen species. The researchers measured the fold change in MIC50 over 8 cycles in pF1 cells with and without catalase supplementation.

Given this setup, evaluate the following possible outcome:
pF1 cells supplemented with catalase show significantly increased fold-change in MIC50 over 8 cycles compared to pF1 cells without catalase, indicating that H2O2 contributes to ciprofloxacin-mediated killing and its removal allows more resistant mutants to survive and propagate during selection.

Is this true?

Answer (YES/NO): NO